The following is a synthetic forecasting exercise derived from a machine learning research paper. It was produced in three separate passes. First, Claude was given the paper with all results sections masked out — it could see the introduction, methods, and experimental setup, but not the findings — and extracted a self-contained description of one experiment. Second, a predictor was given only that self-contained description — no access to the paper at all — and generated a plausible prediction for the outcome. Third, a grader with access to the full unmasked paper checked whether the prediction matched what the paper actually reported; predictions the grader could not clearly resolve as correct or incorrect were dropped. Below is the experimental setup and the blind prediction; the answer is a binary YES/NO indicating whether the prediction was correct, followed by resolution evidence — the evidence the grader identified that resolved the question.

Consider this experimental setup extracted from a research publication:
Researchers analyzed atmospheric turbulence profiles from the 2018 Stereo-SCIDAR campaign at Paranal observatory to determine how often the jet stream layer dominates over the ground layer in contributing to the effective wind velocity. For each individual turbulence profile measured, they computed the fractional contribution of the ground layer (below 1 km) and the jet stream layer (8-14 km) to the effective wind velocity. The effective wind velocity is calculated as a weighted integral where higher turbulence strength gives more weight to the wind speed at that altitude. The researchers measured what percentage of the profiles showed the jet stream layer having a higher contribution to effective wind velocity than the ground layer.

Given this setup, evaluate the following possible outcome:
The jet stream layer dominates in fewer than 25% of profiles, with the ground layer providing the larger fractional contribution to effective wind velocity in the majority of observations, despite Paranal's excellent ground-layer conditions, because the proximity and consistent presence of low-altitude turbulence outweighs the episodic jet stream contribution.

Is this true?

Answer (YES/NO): NO